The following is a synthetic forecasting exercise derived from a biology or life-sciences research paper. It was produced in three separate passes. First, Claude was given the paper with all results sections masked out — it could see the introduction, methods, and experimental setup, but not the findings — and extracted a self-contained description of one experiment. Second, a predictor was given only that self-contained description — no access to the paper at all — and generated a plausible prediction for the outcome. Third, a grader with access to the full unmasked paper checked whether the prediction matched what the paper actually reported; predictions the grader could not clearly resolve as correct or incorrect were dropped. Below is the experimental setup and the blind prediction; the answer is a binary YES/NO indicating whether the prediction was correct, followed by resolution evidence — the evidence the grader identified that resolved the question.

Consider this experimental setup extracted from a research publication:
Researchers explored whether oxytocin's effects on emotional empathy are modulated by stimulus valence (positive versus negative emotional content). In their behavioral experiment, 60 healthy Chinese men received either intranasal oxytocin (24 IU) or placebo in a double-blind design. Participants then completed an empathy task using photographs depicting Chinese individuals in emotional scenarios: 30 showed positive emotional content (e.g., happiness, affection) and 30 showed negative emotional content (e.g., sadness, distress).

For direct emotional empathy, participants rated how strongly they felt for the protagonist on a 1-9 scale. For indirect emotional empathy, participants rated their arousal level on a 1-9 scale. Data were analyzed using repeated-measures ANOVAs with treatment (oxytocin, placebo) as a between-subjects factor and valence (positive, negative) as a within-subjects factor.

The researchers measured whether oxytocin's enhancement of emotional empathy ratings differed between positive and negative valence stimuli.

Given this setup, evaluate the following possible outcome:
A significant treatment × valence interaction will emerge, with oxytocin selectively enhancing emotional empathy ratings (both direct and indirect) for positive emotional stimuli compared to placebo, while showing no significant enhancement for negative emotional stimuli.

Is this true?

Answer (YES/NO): NO